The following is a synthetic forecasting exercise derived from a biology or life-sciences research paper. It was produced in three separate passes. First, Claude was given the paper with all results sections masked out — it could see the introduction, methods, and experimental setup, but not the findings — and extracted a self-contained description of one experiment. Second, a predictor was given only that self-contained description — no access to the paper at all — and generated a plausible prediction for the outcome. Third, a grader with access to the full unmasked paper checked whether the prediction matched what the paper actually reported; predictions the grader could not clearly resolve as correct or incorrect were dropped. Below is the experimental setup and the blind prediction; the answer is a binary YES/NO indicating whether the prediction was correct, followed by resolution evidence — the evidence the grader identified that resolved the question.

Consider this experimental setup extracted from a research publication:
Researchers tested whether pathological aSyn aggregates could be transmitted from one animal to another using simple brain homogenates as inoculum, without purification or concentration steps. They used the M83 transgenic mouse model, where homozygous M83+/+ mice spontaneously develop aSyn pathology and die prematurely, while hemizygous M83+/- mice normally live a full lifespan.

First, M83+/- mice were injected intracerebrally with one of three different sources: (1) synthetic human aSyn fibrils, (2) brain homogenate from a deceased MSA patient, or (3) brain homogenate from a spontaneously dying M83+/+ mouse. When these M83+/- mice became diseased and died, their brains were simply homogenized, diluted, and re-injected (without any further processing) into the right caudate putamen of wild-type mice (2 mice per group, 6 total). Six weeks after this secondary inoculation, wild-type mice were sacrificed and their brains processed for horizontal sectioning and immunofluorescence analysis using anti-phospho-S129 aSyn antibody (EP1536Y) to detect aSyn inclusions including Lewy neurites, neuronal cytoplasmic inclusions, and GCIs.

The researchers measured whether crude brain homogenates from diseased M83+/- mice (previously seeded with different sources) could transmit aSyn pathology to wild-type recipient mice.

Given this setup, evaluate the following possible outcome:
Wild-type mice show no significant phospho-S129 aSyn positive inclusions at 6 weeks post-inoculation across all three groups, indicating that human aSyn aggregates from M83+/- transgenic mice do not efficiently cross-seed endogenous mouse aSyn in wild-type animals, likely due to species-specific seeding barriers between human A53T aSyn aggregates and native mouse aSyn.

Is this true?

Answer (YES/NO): NO